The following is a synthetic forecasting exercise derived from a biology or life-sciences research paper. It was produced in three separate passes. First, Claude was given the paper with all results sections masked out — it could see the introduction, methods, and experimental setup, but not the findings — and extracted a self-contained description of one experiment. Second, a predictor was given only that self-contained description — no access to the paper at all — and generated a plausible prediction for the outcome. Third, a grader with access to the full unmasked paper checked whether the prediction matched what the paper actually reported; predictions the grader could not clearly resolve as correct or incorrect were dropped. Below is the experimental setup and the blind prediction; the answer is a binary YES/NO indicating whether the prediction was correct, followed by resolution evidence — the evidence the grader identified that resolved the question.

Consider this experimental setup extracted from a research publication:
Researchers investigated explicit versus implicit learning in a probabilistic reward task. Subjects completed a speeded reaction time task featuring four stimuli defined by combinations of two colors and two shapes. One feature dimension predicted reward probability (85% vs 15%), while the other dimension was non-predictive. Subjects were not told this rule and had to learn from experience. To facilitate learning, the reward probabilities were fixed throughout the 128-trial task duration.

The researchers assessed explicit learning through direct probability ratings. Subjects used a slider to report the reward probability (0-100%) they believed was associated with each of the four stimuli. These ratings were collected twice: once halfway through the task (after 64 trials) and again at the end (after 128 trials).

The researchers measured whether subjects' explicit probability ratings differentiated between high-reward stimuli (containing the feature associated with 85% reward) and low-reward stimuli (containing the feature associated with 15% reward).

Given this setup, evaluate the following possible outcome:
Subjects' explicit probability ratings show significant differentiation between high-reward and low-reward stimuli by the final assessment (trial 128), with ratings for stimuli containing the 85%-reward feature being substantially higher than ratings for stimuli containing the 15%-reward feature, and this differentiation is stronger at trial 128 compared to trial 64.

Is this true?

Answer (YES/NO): NO